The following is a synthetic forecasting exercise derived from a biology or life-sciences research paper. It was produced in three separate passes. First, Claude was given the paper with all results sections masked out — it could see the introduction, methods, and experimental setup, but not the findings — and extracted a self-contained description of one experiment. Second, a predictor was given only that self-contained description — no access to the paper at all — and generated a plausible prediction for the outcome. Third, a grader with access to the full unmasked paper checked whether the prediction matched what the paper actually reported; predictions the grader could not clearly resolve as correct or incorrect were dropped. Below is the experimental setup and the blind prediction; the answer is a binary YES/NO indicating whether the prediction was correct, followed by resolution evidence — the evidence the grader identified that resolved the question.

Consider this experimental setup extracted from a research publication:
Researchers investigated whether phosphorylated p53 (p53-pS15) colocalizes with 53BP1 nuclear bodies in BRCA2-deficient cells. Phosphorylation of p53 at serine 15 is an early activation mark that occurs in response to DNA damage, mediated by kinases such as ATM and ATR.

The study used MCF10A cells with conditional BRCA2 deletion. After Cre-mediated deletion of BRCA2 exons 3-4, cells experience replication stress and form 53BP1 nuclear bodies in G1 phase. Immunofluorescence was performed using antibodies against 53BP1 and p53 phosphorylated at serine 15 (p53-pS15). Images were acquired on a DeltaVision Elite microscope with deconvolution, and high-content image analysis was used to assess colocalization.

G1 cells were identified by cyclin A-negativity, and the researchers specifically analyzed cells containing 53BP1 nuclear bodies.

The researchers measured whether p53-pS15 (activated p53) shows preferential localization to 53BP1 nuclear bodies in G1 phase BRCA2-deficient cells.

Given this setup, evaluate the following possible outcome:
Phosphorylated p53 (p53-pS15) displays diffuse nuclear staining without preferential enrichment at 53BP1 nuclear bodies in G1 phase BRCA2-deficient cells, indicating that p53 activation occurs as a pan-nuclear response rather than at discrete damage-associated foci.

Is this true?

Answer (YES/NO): NO